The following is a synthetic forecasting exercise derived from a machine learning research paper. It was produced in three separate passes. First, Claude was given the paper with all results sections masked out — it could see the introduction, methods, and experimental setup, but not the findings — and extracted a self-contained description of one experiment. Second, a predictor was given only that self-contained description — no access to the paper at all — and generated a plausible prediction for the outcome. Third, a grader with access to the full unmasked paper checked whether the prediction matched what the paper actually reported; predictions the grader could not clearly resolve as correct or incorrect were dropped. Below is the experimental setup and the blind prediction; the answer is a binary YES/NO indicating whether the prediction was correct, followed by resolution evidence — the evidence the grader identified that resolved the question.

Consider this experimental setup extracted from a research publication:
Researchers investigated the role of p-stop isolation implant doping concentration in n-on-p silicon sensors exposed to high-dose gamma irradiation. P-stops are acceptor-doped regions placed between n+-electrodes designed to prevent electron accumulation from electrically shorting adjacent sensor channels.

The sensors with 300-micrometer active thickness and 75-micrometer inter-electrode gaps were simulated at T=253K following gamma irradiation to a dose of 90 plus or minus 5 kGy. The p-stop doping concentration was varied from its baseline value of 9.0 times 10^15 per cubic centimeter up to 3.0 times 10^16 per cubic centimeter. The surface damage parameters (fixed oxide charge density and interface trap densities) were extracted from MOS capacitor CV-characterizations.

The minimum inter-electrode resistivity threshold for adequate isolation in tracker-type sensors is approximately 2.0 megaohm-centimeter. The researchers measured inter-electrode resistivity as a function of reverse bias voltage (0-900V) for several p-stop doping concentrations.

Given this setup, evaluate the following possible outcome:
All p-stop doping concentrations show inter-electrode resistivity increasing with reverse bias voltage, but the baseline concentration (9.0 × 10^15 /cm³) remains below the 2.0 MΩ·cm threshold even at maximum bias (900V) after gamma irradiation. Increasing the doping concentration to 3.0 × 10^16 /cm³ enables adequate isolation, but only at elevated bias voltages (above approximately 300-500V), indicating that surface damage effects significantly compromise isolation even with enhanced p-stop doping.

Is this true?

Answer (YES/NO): NO